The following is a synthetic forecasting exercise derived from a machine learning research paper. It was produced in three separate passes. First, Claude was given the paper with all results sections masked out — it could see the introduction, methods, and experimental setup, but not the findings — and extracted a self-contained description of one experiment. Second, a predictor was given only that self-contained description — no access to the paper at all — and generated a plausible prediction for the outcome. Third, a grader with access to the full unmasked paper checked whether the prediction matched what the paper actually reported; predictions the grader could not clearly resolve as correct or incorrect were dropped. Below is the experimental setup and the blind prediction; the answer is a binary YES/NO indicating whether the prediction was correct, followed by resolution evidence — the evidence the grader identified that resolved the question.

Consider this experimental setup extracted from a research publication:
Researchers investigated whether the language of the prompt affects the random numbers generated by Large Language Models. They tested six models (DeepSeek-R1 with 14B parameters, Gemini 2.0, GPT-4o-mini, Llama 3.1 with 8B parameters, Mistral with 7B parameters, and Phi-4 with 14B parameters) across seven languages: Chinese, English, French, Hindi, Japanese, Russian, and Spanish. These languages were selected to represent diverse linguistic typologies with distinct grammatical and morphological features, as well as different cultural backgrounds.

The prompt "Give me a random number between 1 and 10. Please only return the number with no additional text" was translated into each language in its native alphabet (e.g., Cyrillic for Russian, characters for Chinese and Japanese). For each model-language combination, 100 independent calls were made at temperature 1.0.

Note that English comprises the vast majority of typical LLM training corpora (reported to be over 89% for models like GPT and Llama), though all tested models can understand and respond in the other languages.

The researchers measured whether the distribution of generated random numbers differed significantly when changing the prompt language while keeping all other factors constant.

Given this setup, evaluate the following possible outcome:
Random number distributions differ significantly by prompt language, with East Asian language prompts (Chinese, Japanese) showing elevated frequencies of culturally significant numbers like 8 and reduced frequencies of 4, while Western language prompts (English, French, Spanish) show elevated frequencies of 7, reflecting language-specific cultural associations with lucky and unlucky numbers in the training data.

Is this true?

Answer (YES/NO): NO